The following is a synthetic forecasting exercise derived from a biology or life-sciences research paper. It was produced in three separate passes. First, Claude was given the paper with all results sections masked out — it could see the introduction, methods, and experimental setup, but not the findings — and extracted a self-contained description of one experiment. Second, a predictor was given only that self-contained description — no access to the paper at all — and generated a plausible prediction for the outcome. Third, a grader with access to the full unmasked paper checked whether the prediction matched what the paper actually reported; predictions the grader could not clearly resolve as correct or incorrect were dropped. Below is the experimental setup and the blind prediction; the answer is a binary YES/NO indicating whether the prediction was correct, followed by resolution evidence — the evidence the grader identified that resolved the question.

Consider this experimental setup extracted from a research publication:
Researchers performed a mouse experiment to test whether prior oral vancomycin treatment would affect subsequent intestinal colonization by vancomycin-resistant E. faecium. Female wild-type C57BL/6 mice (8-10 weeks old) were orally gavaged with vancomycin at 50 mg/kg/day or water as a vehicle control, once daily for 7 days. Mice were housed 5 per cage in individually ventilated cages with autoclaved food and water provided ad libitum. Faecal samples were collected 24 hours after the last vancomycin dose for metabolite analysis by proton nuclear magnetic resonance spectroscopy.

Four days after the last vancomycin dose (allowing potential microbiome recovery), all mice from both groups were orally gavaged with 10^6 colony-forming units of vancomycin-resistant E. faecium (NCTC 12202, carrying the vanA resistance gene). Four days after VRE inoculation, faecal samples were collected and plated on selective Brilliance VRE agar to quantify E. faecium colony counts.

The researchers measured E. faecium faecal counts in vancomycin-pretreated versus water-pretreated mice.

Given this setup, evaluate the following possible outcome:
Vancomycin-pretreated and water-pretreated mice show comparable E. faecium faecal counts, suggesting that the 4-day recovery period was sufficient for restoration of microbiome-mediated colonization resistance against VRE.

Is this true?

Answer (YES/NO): NO